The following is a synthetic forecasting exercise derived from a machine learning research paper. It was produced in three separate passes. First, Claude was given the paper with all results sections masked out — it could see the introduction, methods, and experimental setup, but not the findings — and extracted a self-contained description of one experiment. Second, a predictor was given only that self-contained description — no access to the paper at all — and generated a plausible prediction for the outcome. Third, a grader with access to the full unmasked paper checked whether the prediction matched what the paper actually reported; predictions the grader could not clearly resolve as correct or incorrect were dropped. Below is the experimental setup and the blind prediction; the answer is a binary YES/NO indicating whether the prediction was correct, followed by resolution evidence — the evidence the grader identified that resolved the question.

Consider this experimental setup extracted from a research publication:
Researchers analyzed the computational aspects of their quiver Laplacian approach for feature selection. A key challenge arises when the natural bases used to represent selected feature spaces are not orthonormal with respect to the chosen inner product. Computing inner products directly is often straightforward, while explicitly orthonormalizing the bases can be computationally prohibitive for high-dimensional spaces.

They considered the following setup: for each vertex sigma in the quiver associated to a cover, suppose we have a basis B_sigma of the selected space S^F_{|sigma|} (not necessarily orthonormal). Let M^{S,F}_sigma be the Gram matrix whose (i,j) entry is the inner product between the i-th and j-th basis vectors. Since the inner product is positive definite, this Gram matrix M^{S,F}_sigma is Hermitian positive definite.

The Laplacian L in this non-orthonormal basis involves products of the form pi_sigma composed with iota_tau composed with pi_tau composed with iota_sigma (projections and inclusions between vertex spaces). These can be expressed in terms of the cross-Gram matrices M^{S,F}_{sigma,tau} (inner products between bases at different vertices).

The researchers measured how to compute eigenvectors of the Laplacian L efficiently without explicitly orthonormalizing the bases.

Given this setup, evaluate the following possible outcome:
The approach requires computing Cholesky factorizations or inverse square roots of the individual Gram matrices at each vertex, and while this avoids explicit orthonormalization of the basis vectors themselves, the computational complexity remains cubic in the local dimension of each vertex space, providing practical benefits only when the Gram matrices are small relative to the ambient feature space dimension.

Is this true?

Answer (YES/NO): NO